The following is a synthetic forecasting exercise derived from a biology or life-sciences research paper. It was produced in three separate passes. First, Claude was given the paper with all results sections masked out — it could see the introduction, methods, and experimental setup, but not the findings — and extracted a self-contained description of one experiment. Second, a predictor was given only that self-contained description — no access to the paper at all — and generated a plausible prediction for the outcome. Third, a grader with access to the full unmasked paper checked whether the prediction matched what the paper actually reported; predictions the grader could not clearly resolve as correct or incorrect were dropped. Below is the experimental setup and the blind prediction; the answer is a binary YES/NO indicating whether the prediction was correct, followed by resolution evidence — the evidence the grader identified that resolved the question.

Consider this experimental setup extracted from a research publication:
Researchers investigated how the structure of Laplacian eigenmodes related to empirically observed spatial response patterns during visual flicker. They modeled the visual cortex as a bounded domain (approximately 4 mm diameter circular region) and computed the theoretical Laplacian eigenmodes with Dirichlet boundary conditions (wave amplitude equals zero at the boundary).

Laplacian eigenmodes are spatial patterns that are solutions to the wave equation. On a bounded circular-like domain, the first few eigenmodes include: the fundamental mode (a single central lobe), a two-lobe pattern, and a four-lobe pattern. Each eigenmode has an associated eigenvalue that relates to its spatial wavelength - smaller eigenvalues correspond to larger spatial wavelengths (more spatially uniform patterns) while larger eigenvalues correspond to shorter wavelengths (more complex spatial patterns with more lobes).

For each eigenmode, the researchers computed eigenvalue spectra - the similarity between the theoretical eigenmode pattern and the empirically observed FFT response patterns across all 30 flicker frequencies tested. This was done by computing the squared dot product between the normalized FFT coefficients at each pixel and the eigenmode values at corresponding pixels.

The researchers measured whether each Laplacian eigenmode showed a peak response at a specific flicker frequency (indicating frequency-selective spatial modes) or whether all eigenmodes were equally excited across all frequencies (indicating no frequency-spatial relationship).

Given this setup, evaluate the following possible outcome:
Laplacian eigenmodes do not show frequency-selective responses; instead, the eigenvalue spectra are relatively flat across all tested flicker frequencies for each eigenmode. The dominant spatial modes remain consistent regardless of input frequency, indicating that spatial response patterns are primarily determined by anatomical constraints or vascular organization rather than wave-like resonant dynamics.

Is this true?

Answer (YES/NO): NO